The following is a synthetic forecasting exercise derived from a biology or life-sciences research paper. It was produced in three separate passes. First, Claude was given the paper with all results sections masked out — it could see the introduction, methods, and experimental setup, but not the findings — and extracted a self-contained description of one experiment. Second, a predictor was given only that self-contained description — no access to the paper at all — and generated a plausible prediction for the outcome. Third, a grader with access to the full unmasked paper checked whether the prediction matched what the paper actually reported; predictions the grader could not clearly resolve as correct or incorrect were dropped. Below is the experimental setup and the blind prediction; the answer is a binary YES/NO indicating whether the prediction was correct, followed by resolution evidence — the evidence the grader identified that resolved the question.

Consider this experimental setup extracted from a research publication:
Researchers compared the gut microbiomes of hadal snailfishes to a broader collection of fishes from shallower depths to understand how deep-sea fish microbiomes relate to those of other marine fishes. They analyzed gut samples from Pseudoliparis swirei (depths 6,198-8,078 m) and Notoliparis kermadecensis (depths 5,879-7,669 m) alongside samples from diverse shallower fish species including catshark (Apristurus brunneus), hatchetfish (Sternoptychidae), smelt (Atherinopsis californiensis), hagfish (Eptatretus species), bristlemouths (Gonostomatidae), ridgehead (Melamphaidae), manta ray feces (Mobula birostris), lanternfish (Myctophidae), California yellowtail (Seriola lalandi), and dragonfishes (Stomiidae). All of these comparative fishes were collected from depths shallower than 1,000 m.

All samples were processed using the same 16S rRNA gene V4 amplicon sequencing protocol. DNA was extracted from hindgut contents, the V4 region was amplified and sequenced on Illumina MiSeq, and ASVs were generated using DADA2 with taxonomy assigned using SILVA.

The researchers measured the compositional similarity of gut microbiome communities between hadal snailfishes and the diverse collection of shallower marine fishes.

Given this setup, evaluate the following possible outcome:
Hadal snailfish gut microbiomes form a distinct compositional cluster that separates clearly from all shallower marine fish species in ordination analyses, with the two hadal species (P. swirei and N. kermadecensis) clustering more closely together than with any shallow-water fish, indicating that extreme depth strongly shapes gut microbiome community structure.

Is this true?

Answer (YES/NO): YES